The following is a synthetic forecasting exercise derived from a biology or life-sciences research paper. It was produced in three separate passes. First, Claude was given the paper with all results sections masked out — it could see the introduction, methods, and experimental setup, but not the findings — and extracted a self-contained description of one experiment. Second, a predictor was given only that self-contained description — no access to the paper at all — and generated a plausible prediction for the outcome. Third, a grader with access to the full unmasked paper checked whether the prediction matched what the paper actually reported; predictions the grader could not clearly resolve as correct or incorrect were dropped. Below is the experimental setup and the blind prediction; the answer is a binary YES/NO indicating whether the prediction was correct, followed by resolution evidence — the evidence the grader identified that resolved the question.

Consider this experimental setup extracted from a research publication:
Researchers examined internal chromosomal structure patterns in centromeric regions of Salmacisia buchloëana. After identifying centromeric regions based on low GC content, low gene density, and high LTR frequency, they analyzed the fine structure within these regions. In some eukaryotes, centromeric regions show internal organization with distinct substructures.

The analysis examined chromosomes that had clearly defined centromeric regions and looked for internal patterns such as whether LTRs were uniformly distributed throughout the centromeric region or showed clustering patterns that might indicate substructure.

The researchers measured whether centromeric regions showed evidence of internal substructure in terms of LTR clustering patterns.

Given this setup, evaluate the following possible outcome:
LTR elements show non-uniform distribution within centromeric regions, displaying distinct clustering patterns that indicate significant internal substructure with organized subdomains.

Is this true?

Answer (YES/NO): YES